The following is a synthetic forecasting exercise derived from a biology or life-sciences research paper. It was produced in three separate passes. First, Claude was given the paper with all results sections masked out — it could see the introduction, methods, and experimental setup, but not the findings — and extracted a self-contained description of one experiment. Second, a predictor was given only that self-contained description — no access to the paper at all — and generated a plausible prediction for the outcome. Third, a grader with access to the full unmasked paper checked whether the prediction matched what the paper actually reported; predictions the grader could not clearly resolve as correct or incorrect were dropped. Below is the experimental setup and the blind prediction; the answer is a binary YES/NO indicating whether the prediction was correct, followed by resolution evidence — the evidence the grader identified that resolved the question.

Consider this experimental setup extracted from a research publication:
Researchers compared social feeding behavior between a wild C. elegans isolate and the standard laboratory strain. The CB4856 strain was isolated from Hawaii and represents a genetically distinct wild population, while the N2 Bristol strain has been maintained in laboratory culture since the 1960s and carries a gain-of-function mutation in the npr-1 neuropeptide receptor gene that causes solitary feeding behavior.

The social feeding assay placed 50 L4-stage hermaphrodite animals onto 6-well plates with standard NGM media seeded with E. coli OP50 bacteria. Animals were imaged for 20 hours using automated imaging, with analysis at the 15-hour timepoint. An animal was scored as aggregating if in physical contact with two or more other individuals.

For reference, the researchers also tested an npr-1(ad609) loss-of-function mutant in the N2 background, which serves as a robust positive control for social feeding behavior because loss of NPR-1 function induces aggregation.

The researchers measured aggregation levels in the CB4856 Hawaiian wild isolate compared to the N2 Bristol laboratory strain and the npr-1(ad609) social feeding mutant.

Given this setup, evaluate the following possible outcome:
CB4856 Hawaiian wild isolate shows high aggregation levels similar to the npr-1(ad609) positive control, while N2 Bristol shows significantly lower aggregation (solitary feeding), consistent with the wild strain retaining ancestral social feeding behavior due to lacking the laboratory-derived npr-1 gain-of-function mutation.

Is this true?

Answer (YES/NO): NO